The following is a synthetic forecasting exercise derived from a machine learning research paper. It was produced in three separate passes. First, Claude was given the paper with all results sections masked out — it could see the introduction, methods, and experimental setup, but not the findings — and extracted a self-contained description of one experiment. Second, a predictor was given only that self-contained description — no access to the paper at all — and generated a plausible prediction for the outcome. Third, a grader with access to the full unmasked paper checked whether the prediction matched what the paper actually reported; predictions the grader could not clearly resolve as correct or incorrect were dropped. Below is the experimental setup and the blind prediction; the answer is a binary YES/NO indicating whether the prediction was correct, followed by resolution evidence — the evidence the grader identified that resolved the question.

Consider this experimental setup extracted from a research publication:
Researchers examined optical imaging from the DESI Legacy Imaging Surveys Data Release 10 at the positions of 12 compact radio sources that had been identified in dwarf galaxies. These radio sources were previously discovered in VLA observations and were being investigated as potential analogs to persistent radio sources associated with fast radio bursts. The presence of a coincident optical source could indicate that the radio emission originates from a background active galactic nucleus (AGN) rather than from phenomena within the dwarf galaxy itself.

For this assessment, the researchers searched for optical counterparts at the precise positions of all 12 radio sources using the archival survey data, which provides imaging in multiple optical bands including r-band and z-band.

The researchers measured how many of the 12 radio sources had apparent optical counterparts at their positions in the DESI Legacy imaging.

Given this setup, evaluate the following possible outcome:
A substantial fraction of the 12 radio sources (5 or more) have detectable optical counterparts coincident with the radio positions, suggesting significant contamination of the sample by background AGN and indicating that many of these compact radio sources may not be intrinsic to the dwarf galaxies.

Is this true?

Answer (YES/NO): NO